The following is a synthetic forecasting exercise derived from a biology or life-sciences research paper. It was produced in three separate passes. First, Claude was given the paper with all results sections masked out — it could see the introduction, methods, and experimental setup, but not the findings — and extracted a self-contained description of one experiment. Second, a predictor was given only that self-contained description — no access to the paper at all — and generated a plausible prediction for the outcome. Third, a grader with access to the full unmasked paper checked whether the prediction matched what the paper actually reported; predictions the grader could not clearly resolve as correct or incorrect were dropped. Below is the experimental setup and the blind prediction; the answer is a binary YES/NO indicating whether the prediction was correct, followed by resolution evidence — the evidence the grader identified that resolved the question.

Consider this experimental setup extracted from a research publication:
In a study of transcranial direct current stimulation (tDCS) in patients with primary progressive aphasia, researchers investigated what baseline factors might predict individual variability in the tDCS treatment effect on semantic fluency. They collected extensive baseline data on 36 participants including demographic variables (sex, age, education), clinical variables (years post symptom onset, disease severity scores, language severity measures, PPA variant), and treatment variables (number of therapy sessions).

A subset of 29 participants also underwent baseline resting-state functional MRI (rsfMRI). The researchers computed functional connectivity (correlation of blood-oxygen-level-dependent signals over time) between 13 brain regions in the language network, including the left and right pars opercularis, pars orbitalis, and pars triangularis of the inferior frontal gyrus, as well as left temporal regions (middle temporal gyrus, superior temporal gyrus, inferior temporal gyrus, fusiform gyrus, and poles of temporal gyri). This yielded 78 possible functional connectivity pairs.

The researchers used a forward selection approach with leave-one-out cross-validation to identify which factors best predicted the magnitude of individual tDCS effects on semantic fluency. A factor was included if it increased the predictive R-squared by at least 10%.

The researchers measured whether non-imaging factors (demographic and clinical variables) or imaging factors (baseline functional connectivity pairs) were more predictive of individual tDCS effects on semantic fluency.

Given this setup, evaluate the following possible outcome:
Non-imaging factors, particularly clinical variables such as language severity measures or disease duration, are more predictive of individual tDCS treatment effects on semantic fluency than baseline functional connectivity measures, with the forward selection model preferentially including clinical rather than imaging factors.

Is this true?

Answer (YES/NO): NO